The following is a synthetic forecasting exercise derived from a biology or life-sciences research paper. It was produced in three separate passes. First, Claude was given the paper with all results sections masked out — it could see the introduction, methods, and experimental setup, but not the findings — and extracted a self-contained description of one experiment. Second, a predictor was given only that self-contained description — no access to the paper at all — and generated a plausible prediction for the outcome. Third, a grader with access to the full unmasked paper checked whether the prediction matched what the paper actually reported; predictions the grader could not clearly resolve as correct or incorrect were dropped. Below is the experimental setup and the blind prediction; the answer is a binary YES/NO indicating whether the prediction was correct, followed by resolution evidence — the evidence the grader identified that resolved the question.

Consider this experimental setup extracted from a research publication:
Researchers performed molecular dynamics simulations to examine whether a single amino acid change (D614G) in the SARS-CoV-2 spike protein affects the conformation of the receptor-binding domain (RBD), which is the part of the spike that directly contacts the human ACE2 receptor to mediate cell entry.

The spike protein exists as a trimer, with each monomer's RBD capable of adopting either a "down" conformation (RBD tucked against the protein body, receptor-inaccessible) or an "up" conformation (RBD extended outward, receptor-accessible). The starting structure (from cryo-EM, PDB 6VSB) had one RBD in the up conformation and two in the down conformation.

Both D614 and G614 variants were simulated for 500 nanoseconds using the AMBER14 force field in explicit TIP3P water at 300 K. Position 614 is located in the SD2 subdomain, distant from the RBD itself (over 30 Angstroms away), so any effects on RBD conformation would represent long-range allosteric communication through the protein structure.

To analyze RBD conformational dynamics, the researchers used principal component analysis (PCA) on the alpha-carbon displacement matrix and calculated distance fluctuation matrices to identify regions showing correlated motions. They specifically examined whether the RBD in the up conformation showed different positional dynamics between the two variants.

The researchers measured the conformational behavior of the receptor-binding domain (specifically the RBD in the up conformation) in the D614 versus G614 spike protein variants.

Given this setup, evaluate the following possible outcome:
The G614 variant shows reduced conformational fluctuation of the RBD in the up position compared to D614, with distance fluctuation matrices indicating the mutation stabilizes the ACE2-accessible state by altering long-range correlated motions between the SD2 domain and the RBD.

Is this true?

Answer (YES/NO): YES